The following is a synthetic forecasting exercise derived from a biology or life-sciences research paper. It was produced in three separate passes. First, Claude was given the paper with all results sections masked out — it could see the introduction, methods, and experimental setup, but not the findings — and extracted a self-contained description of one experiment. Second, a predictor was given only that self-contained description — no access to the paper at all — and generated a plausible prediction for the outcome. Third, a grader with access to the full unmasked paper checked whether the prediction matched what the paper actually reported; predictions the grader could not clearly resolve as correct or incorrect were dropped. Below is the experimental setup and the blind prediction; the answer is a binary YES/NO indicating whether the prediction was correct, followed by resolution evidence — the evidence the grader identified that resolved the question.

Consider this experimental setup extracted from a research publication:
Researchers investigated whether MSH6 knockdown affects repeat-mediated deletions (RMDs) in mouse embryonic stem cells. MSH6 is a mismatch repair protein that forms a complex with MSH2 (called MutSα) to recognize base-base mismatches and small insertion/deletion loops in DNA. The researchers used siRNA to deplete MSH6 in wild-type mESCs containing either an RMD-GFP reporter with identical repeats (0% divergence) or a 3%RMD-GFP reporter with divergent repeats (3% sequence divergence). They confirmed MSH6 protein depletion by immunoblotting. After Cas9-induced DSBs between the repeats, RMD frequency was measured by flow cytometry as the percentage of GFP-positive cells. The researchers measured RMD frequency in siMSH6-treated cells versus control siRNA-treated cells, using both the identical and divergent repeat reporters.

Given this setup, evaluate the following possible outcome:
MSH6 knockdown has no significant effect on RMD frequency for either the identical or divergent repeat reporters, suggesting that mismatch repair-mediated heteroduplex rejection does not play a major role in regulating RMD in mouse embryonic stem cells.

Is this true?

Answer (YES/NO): NO